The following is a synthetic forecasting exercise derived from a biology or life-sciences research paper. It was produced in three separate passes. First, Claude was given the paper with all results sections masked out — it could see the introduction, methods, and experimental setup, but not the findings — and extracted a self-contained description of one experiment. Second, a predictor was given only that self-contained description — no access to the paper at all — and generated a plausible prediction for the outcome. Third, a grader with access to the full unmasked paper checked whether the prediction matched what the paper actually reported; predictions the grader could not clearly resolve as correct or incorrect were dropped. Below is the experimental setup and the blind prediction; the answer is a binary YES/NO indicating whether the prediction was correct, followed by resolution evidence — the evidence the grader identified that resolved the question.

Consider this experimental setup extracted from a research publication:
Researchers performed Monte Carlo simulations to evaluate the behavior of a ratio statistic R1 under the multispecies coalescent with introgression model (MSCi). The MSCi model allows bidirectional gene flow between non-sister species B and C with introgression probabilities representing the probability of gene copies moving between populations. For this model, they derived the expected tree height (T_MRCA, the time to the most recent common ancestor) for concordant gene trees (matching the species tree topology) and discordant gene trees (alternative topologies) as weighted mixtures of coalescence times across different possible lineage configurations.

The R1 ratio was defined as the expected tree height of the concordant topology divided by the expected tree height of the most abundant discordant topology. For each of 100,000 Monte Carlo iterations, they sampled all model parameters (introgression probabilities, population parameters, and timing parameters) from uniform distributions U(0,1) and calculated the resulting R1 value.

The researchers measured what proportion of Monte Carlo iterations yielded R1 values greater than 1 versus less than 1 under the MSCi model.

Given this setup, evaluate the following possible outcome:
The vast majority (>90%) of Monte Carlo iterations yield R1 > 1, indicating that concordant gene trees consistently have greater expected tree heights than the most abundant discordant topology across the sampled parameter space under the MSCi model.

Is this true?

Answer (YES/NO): YES